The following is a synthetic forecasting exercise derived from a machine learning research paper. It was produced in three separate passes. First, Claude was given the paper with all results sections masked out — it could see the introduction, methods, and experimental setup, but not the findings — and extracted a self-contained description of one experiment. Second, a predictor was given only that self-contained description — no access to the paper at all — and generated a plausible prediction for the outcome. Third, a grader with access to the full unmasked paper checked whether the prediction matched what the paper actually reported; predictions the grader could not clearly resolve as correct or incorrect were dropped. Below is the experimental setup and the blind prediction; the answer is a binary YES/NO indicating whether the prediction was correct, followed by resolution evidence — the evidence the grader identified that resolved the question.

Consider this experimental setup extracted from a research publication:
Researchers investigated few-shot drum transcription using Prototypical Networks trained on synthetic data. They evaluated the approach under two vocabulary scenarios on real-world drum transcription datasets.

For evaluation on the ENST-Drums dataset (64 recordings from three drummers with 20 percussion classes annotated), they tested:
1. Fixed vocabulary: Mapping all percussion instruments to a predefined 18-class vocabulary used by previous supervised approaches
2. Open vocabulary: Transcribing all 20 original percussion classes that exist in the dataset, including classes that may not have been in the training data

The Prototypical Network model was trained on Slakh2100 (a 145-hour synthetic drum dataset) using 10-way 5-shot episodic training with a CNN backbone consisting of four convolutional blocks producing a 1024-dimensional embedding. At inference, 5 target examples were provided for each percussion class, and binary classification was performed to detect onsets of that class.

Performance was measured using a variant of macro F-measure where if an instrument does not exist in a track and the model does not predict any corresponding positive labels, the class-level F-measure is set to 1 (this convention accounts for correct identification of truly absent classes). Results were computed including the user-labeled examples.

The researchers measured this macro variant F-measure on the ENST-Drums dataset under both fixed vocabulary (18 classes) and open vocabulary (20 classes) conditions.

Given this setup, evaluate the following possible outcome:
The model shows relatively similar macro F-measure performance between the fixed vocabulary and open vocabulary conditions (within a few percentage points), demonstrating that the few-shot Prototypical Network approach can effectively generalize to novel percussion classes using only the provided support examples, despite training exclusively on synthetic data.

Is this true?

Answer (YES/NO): NO